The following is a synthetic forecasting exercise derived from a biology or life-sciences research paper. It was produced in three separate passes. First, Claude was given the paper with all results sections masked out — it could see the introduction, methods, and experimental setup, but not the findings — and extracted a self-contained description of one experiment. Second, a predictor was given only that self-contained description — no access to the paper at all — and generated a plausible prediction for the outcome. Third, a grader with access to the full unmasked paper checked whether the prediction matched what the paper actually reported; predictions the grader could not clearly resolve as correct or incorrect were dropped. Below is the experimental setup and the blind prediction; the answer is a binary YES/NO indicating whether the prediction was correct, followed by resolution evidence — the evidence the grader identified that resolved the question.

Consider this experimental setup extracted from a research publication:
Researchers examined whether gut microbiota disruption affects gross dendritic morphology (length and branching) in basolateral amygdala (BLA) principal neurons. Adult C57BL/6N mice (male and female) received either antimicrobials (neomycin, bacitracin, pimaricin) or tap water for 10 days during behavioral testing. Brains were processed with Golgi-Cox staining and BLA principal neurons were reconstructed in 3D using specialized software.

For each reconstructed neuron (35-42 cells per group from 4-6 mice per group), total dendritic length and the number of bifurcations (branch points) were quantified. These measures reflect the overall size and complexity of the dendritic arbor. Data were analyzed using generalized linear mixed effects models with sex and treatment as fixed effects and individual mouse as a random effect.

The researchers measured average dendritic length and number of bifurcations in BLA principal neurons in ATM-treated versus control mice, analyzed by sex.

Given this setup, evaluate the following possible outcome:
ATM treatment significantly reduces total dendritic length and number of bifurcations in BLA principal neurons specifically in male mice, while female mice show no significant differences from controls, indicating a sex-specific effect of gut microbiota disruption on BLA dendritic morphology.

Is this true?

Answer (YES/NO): NO